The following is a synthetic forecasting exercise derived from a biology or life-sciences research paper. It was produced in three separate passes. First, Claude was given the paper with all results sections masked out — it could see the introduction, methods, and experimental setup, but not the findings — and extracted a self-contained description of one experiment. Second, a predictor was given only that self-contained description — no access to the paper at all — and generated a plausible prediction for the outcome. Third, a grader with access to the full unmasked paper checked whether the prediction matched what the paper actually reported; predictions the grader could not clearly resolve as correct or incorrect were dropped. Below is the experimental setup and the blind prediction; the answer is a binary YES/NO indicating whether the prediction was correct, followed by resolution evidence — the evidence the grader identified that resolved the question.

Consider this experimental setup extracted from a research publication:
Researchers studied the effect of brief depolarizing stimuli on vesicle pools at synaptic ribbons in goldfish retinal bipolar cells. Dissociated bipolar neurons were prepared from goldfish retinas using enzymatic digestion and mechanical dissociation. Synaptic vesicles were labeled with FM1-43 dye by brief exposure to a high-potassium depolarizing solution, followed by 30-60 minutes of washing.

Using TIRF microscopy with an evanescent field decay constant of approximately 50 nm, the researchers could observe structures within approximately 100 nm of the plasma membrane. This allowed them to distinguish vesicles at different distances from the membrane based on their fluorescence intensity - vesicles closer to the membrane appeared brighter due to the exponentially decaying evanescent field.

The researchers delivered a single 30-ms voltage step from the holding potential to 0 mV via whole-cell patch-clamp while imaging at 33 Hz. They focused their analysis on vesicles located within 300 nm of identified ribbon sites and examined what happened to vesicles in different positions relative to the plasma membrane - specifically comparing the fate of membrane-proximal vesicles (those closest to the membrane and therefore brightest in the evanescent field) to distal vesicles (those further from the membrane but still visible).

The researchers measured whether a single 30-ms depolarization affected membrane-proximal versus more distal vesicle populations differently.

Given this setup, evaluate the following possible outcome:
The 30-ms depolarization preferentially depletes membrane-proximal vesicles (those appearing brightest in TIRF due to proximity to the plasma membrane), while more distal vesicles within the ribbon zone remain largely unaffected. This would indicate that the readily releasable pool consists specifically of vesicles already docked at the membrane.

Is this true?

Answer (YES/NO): NO